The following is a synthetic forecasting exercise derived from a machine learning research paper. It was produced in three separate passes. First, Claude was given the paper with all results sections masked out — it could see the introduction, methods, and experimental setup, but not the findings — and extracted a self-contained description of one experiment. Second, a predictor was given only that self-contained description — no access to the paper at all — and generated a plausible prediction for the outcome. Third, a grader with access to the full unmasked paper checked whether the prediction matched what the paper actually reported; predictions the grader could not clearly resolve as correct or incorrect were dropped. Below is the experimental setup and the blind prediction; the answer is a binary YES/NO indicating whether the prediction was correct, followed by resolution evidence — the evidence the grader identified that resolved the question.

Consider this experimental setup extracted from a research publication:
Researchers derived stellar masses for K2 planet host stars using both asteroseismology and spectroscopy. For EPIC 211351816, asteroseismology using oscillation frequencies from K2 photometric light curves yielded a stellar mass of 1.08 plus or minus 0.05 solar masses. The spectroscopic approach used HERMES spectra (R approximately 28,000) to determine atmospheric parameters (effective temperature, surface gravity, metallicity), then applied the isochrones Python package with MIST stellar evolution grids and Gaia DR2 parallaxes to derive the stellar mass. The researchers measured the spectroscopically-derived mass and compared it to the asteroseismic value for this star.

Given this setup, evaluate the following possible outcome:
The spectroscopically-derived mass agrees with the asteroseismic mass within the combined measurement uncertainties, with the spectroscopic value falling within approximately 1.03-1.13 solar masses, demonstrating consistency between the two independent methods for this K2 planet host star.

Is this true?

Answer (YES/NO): NO